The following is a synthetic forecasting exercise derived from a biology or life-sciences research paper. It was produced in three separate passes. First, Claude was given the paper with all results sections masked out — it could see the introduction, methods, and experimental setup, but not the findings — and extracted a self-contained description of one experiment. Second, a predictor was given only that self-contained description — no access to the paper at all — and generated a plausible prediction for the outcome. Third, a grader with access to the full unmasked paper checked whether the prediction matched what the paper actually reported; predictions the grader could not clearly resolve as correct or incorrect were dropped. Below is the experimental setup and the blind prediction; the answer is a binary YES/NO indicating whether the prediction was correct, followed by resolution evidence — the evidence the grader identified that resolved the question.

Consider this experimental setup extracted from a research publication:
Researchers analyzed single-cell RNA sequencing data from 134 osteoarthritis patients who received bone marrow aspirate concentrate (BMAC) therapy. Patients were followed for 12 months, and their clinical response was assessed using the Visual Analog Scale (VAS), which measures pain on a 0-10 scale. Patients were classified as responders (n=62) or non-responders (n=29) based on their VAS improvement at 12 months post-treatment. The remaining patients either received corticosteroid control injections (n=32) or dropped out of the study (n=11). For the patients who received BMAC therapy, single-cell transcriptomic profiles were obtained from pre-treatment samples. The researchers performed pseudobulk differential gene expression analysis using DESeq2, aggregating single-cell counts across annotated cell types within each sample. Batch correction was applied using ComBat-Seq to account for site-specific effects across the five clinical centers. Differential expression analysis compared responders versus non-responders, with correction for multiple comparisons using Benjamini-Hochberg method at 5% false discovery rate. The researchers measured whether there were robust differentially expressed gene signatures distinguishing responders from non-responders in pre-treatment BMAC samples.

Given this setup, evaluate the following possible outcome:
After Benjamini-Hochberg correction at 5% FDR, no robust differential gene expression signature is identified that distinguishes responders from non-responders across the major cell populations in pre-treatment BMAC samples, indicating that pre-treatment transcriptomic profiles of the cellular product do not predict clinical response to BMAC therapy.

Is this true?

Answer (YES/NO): YES